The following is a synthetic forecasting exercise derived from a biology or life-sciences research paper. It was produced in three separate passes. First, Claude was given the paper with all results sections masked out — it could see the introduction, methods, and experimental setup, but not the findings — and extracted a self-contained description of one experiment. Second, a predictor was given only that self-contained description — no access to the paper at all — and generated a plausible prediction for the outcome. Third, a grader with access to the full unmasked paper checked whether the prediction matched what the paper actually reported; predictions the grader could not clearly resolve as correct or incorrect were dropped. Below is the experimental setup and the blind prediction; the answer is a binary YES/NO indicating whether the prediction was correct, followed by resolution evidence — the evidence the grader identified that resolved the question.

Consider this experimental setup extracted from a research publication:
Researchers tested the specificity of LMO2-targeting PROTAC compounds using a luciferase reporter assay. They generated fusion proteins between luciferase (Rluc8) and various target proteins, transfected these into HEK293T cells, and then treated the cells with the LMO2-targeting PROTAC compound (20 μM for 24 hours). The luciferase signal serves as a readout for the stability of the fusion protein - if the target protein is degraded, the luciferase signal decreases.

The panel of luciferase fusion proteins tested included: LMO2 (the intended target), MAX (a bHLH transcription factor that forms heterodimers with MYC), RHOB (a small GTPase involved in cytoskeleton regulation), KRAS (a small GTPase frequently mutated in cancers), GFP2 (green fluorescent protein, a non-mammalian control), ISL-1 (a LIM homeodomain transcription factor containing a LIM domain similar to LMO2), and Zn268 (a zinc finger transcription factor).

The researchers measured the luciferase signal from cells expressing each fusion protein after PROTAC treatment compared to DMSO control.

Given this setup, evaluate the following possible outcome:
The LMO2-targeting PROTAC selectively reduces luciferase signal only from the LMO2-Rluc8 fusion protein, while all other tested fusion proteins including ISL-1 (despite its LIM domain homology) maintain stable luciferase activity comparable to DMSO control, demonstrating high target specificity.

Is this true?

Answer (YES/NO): YES